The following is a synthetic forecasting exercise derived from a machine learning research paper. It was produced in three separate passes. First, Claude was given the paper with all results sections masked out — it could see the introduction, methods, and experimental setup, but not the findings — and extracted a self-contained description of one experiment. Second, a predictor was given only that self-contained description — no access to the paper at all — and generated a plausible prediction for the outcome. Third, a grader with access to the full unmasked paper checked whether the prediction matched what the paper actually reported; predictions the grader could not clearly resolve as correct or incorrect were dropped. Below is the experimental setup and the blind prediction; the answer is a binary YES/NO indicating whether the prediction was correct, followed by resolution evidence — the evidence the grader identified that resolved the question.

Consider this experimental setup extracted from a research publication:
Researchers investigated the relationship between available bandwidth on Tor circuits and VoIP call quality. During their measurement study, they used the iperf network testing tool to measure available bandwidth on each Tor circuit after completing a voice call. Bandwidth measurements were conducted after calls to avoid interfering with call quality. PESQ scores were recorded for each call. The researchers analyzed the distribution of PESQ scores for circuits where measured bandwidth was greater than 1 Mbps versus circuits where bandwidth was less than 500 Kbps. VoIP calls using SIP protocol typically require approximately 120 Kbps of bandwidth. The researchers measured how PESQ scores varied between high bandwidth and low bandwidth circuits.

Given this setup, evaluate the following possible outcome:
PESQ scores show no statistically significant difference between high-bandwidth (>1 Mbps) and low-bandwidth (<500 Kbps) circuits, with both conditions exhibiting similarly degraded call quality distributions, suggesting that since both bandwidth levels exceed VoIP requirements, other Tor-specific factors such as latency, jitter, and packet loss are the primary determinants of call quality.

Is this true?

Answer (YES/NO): NO